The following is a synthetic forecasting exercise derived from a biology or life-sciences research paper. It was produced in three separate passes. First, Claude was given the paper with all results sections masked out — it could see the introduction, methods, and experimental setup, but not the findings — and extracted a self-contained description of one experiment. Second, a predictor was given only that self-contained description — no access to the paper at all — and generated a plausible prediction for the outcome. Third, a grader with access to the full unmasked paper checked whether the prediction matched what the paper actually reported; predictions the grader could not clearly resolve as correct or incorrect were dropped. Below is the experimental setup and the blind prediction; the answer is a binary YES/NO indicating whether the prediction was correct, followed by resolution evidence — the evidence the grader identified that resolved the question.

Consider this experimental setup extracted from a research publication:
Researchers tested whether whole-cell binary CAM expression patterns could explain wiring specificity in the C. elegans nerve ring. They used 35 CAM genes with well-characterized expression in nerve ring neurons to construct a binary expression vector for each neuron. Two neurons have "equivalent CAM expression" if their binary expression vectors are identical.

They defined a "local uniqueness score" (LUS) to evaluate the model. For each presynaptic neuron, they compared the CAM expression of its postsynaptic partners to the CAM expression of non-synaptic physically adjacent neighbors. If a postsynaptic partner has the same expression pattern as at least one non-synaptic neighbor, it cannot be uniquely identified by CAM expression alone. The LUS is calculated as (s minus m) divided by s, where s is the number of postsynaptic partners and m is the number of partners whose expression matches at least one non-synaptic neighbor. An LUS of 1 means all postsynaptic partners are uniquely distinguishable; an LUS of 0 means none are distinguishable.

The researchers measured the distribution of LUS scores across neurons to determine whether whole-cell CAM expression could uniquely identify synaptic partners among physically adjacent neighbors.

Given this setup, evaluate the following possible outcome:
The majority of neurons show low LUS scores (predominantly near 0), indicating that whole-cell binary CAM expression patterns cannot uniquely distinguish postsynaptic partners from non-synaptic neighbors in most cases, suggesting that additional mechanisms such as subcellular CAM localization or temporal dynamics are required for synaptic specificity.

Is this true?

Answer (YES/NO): NO